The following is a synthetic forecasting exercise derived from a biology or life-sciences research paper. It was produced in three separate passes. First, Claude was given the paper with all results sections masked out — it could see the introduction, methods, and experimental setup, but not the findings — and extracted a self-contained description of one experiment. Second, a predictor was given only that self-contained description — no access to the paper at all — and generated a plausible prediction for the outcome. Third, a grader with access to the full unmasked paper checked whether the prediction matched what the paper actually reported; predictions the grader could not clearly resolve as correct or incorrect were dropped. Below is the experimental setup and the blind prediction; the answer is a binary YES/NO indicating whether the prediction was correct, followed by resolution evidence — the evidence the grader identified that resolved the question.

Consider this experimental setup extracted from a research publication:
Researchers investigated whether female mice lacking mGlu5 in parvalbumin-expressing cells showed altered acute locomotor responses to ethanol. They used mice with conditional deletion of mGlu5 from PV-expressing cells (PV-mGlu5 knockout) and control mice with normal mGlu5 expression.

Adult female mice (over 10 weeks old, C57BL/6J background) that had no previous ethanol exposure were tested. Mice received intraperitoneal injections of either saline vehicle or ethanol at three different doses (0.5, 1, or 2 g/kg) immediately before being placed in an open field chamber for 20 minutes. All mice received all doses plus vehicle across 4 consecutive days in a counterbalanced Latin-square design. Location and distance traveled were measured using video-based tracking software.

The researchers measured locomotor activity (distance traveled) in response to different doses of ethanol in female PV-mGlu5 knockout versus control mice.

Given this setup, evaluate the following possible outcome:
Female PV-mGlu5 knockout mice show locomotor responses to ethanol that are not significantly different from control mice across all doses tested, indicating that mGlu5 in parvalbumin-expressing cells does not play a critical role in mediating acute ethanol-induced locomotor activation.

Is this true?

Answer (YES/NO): NO